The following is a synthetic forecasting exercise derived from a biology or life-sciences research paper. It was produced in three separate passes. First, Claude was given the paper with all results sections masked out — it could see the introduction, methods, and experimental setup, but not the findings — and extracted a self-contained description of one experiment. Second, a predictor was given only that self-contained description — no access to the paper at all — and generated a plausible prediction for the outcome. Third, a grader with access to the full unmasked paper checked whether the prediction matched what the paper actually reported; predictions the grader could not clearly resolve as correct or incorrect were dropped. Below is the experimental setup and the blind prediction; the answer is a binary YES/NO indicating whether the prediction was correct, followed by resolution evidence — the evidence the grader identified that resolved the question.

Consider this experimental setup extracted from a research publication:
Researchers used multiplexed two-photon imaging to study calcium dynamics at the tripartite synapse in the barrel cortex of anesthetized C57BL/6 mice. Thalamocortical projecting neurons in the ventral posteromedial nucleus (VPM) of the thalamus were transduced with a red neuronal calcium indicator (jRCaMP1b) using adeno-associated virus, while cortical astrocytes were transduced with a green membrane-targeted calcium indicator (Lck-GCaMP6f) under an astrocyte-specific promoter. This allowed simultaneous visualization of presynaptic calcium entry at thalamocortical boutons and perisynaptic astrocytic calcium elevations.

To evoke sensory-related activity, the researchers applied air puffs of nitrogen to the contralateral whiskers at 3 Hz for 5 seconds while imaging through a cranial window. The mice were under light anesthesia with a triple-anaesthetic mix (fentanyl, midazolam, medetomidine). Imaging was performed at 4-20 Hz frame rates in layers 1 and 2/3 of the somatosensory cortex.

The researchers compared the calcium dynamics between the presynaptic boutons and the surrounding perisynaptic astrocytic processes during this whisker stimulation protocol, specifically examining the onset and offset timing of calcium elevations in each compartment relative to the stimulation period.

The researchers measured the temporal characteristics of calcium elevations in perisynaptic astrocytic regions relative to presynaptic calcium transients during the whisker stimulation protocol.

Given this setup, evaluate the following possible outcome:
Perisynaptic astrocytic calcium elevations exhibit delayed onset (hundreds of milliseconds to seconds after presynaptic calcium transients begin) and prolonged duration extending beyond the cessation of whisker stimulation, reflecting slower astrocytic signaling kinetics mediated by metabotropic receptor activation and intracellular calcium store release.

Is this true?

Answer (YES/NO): YES